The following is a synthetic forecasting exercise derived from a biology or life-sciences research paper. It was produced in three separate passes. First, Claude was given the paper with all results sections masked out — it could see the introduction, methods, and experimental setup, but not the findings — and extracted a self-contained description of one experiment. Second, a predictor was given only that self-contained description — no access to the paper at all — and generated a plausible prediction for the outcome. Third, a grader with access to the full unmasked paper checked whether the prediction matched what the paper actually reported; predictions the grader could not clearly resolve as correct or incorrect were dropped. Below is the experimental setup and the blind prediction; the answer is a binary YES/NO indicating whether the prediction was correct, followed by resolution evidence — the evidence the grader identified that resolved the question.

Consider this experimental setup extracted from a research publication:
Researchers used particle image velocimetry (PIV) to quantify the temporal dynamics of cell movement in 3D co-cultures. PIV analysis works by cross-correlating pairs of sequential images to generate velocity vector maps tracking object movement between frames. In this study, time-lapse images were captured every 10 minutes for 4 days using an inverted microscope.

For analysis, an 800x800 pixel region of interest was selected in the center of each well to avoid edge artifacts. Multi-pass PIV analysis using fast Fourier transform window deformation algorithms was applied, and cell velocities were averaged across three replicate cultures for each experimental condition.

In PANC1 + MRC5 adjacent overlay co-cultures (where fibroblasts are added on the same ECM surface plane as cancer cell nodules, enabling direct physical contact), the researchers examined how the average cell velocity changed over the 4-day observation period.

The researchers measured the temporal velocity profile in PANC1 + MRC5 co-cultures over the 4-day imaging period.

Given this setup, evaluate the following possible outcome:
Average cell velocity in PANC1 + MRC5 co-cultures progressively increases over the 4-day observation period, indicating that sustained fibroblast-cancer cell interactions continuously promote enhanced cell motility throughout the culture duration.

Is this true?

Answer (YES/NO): NO